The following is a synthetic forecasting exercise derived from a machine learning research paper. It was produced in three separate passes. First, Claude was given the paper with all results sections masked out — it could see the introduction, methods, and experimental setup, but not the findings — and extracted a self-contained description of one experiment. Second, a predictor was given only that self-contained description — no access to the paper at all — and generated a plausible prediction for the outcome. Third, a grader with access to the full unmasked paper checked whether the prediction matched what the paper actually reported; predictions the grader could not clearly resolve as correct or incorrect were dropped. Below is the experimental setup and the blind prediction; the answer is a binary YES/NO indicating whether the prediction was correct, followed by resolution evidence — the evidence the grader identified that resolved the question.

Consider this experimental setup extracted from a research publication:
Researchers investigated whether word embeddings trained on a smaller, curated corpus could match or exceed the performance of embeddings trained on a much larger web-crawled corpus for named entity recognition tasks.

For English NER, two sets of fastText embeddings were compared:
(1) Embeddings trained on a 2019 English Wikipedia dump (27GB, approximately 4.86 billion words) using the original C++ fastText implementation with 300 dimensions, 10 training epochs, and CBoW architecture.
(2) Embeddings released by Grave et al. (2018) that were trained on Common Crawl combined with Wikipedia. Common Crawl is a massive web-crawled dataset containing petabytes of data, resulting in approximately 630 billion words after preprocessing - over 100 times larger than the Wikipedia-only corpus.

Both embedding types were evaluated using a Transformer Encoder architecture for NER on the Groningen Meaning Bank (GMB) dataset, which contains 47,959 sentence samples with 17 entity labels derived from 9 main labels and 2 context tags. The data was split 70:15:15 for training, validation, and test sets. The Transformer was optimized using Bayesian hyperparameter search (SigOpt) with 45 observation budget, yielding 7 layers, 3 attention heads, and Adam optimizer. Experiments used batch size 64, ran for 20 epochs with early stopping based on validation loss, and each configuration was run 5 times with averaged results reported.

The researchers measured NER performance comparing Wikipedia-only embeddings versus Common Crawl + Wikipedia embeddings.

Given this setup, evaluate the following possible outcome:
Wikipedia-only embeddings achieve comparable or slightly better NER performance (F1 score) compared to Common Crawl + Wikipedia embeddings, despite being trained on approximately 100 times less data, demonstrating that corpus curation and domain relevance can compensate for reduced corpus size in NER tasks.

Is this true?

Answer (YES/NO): YES